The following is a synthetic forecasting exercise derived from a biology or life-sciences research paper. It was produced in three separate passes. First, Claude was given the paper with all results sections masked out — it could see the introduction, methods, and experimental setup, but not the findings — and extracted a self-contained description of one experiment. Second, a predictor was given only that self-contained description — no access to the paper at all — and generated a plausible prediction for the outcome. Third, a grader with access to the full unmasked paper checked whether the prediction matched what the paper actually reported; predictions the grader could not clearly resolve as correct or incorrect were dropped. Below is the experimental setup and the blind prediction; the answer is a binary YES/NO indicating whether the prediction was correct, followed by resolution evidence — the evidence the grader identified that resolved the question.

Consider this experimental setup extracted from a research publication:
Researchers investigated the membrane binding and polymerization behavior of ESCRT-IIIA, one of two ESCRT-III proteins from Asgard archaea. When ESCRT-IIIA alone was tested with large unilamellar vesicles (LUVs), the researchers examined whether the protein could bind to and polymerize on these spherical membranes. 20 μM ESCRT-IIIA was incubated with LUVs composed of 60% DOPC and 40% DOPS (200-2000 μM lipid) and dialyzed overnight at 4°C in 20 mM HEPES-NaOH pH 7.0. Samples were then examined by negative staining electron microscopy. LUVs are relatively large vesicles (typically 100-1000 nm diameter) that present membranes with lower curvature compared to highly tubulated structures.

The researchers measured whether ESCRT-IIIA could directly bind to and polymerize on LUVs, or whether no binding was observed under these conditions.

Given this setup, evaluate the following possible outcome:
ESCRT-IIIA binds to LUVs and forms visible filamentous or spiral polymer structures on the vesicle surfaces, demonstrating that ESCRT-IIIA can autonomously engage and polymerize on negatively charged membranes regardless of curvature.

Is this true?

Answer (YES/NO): NO